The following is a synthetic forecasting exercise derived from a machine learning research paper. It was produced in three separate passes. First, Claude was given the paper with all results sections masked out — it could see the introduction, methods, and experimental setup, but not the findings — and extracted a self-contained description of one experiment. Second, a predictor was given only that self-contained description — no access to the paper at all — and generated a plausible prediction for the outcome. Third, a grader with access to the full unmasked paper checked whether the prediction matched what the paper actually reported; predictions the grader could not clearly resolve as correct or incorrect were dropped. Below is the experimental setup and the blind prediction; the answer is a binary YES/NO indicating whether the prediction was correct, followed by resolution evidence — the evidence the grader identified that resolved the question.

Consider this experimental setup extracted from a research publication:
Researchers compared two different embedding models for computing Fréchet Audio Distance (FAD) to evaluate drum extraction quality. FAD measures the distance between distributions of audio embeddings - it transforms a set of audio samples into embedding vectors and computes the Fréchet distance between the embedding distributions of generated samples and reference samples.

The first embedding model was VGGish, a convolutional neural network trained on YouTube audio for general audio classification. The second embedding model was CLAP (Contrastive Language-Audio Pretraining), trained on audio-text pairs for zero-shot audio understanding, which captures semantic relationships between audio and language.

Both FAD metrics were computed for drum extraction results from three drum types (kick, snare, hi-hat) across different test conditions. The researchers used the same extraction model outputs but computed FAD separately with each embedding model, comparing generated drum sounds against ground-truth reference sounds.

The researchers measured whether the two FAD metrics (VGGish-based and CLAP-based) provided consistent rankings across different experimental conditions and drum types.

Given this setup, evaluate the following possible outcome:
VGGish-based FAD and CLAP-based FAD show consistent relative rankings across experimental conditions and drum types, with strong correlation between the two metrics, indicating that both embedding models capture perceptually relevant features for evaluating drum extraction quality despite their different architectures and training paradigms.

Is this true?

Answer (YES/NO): NO